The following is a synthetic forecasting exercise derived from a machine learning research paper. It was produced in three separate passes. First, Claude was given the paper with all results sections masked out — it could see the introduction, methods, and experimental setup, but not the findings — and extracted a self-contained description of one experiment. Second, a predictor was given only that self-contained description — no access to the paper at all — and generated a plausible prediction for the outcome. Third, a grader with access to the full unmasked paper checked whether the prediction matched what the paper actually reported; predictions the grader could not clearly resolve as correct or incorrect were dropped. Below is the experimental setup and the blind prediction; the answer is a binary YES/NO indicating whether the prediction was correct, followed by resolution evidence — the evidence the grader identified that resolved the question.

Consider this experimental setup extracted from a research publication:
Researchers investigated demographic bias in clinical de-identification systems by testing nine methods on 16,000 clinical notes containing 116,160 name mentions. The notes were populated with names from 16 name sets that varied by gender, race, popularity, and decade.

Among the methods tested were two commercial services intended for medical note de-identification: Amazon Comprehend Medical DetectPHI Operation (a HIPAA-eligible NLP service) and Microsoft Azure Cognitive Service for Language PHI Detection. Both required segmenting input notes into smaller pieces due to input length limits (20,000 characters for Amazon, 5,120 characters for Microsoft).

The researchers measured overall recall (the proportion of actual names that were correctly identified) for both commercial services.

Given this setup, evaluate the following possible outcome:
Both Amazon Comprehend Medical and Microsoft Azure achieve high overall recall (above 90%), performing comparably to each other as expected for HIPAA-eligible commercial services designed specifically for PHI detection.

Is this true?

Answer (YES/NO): NO